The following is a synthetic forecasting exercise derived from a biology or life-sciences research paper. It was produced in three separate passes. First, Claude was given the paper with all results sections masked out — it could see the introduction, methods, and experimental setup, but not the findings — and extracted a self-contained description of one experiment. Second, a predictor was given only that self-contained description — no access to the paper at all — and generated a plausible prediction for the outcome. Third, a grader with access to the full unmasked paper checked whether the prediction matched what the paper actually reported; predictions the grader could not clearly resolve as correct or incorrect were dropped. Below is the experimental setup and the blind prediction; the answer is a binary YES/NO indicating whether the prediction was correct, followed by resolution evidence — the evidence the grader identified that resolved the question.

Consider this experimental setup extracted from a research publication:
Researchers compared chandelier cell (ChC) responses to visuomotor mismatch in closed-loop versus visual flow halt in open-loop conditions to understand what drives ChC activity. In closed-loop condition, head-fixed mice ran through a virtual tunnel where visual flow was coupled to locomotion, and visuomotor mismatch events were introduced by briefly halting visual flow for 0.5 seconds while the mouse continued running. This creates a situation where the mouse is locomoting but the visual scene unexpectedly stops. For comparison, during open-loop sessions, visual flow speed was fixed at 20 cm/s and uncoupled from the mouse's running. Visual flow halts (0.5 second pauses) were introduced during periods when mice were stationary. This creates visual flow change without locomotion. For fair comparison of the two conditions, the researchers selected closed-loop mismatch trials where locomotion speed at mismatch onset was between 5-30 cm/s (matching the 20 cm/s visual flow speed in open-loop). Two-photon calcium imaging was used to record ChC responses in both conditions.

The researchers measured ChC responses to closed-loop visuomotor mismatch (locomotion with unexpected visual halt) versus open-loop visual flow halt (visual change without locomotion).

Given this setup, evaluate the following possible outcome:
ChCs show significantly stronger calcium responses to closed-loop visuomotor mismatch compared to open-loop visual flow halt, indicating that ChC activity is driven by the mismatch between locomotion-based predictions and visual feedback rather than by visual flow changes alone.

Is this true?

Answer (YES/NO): YES